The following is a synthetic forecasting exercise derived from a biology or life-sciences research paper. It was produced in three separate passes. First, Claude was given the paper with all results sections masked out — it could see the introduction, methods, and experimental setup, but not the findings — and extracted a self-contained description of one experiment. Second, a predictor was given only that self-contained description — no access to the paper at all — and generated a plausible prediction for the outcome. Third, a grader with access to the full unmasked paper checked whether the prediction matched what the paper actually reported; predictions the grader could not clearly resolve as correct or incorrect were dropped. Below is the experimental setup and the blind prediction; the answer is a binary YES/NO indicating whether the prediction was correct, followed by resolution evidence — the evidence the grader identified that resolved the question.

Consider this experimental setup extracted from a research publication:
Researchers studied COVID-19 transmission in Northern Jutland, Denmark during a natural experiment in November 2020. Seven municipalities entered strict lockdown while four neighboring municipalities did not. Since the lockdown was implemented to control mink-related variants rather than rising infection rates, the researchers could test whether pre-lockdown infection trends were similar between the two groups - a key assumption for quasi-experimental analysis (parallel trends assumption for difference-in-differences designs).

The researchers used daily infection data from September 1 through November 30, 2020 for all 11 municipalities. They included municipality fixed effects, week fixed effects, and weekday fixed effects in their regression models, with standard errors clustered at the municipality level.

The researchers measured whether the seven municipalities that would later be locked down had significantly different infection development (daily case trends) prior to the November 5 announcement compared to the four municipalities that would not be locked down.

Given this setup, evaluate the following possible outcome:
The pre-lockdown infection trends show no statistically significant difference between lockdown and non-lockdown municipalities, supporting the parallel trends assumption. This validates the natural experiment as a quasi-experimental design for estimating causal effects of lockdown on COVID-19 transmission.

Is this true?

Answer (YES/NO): YES